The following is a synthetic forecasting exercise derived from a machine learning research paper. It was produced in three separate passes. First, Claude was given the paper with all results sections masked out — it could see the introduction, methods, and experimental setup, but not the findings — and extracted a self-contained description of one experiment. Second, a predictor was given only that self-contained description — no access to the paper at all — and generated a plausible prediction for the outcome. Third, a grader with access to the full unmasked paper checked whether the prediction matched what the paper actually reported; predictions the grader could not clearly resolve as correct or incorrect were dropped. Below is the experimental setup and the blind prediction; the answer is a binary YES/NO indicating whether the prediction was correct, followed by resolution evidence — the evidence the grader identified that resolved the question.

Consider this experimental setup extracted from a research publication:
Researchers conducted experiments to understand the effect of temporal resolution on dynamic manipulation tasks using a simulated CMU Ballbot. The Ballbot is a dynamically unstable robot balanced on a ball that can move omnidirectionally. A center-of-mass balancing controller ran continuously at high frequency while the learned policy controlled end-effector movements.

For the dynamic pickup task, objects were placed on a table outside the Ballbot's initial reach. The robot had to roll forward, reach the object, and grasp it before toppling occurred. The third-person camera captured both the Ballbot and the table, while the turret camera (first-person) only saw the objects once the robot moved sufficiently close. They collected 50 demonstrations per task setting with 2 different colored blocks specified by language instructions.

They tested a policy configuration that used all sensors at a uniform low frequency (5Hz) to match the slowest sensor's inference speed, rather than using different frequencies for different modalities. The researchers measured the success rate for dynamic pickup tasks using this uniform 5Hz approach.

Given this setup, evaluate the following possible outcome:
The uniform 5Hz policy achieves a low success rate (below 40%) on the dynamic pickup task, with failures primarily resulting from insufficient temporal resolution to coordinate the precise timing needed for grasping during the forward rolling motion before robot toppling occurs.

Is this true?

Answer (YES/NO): NO